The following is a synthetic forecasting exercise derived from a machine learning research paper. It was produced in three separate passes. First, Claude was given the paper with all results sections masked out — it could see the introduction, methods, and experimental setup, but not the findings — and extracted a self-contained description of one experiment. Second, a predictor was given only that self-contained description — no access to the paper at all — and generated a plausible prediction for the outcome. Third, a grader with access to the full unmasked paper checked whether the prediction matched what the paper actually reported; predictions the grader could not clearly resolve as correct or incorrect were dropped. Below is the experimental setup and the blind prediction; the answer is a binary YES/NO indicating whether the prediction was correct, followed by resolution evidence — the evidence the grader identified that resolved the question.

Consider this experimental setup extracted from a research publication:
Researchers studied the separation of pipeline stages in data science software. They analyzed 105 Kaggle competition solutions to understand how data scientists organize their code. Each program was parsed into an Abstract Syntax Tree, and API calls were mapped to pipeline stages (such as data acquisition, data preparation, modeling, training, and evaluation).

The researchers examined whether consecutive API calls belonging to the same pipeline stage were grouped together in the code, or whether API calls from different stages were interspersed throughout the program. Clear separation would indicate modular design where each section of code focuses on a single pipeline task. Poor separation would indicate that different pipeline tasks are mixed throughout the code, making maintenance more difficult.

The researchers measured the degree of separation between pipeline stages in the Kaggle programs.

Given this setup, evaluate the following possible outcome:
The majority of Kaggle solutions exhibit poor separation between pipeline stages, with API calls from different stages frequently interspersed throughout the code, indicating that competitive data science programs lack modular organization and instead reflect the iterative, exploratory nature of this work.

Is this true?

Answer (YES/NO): YES